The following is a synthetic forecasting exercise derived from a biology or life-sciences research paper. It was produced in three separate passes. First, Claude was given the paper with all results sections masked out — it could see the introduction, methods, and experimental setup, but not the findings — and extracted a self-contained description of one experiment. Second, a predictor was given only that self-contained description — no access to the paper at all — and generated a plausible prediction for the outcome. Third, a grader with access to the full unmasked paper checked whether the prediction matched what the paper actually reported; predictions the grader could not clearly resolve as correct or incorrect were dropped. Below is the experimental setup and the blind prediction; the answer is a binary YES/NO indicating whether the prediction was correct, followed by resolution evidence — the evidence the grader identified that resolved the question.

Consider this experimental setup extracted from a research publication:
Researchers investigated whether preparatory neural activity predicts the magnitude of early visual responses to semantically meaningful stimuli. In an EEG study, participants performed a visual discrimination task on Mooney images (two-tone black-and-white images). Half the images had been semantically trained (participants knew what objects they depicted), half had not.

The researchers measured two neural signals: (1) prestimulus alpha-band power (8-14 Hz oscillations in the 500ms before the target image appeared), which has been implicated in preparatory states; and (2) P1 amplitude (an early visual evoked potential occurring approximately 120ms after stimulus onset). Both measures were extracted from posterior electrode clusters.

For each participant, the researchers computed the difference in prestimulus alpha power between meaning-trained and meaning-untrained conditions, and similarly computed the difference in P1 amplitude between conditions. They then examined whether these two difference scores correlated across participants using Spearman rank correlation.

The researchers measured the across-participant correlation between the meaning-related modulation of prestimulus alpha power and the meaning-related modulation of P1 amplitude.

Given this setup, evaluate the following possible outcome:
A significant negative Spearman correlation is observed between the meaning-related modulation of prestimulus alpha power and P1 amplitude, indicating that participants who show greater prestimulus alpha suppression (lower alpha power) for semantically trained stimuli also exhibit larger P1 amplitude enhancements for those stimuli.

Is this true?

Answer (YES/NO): NO